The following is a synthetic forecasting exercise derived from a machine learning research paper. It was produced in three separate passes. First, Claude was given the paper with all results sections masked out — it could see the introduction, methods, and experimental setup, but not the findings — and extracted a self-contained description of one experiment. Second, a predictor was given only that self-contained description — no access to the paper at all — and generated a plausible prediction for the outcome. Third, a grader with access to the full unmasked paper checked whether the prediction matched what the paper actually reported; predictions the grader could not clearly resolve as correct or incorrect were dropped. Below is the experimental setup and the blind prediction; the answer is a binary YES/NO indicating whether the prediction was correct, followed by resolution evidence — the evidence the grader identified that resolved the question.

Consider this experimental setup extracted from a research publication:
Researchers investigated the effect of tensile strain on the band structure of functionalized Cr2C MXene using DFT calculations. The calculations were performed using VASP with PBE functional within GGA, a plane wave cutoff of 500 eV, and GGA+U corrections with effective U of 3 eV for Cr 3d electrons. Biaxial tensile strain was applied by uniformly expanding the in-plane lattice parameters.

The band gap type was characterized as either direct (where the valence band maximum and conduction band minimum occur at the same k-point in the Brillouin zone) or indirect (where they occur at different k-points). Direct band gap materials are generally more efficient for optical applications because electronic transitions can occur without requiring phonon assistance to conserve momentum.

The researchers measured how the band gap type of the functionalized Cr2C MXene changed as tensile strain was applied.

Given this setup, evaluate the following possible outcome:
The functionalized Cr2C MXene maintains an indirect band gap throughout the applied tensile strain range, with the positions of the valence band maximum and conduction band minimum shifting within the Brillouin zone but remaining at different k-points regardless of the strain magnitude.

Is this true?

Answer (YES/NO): NO